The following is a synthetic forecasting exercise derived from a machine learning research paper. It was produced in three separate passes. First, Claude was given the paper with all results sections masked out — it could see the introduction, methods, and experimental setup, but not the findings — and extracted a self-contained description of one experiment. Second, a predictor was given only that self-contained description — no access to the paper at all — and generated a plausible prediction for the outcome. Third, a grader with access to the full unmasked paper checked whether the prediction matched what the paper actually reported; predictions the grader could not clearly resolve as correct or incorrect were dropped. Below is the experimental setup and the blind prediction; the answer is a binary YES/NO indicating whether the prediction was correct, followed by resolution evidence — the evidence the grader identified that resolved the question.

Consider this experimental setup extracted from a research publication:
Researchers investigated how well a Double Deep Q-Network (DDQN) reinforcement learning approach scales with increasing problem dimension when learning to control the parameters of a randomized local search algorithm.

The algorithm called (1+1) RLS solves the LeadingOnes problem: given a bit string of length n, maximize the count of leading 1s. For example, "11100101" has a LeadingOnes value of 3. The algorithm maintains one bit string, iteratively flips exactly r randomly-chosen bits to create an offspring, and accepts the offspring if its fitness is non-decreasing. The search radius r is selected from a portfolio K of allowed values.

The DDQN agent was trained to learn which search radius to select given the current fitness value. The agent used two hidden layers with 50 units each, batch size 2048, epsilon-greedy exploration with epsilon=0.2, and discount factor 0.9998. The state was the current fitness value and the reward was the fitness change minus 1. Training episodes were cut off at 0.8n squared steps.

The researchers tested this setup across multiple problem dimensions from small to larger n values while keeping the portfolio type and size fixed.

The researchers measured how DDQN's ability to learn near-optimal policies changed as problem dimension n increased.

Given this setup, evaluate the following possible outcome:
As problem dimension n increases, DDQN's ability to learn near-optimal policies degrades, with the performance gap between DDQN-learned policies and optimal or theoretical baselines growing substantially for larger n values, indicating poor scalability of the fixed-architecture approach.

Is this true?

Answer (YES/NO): YES